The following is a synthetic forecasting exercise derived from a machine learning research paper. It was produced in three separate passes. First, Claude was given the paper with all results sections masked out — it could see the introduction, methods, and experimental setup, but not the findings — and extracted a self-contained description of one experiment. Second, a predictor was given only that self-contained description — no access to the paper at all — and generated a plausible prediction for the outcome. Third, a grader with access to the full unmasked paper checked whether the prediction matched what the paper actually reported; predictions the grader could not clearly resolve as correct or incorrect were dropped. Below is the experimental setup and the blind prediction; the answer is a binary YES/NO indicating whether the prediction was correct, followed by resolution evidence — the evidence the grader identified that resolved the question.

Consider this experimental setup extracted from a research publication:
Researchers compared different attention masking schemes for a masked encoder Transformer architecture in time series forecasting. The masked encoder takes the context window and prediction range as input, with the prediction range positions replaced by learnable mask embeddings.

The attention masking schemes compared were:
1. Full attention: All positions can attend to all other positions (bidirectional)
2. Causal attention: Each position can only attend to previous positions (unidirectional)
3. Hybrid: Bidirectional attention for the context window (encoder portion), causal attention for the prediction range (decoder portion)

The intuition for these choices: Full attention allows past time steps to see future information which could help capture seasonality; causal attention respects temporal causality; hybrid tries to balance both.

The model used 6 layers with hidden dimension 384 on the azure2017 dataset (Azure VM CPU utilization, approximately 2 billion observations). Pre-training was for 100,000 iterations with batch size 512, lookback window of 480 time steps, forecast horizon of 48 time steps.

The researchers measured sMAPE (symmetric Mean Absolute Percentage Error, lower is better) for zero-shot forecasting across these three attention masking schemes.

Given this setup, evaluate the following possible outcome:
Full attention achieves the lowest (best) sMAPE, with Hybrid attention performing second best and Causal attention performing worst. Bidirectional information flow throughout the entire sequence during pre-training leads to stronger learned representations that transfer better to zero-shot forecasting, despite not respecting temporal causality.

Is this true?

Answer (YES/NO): NO